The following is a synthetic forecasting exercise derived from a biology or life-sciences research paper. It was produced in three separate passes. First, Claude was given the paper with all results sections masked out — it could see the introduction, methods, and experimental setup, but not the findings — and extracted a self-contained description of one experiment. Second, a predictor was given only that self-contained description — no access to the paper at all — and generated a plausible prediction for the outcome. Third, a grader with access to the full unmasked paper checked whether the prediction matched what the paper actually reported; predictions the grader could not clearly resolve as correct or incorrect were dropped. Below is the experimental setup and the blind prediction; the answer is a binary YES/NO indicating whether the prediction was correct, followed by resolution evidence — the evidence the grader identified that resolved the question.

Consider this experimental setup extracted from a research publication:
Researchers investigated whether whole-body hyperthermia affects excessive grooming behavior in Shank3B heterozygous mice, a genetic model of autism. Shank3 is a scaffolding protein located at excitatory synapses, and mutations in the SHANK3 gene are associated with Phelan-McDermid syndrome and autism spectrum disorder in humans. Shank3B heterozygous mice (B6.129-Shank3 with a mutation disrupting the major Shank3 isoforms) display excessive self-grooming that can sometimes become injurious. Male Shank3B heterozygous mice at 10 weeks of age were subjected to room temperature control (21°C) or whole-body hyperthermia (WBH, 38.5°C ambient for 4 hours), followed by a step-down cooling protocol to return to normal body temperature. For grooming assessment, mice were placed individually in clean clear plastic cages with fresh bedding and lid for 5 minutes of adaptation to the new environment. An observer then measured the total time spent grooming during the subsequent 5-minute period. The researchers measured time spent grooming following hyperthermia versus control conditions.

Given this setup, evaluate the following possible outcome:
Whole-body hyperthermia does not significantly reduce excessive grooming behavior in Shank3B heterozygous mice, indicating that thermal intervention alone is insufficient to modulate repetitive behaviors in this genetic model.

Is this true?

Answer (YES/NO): NO